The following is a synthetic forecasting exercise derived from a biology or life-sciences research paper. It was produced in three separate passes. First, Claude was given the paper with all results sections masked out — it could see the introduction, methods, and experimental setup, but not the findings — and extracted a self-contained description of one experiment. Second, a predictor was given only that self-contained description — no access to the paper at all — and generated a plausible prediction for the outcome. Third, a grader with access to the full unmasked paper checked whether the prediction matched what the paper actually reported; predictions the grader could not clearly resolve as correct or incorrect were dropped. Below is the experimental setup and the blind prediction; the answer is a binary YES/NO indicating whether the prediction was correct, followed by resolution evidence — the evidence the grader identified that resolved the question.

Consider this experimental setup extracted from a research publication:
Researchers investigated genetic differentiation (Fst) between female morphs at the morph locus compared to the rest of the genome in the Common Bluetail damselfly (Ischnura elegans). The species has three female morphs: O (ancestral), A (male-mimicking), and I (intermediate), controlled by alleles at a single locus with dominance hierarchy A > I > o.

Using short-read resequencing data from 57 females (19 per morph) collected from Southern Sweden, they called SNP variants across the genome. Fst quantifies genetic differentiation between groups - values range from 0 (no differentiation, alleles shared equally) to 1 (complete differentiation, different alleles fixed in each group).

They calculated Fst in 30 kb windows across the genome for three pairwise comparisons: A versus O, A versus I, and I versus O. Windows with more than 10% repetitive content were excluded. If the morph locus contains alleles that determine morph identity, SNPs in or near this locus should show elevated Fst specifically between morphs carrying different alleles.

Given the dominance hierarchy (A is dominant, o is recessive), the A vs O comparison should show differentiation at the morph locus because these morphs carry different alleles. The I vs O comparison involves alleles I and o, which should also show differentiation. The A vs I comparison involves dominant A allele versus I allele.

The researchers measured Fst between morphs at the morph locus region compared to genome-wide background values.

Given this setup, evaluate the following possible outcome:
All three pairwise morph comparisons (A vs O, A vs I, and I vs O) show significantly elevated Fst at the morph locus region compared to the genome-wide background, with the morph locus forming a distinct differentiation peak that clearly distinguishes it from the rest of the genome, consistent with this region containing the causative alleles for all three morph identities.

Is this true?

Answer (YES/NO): NO